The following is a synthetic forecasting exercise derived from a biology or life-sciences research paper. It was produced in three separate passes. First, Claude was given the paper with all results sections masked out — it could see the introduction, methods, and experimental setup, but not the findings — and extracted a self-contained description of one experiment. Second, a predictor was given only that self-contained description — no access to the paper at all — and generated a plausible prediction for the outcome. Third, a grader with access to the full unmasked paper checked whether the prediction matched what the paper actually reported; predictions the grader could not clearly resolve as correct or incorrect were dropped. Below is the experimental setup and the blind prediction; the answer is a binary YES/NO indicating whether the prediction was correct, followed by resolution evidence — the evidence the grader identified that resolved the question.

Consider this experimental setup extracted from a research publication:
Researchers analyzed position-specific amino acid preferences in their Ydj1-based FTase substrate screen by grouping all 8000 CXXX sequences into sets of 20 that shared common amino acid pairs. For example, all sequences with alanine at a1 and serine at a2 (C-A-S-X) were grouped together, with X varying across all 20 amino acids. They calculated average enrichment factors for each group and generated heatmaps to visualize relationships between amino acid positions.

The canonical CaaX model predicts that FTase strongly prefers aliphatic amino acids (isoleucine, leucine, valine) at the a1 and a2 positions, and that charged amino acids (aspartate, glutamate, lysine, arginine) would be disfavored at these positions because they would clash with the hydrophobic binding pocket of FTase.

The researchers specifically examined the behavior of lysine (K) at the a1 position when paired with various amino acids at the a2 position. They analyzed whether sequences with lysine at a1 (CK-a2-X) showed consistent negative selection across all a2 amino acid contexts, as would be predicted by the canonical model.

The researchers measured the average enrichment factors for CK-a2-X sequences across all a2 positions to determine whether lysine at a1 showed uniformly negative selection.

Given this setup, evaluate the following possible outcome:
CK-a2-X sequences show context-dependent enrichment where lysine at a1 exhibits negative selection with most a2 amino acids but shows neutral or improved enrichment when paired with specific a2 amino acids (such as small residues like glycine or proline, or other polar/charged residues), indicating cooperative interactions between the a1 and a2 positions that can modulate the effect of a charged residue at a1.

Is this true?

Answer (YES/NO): NO